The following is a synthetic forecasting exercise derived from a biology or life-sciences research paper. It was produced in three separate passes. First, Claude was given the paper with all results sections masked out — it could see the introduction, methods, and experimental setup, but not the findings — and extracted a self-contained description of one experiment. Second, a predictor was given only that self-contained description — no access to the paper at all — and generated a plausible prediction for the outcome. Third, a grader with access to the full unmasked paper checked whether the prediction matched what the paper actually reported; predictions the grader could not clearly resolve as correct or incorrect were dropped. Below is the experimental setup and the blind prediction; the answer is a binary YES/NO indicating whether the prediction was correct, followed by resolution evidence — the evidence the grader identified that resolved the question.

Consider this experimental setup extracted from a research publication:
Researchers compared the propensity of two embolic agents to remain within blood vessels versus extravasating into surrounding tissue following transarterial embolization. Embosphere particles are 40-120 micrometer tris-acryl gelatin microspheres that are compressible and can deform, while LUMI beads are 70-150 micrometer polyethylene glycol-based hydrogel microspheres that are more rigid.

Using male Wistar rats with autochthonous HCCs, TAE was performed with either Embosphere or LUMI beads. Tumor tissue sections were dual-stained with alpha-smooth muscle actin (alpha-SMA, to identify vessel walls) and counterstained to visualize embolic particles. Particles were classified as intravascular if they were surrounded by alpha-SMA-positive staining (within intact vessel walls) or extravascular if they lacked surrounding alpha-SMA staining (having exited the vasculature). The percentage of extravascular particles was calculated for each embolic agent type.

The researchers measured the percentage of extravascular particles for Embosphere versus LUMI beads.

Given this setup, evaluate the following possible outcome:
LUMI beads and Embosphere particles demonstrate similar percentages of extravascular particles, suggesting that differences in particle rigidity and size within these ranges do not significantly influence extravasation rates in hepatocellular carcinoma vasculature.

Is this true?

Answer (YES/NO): NO